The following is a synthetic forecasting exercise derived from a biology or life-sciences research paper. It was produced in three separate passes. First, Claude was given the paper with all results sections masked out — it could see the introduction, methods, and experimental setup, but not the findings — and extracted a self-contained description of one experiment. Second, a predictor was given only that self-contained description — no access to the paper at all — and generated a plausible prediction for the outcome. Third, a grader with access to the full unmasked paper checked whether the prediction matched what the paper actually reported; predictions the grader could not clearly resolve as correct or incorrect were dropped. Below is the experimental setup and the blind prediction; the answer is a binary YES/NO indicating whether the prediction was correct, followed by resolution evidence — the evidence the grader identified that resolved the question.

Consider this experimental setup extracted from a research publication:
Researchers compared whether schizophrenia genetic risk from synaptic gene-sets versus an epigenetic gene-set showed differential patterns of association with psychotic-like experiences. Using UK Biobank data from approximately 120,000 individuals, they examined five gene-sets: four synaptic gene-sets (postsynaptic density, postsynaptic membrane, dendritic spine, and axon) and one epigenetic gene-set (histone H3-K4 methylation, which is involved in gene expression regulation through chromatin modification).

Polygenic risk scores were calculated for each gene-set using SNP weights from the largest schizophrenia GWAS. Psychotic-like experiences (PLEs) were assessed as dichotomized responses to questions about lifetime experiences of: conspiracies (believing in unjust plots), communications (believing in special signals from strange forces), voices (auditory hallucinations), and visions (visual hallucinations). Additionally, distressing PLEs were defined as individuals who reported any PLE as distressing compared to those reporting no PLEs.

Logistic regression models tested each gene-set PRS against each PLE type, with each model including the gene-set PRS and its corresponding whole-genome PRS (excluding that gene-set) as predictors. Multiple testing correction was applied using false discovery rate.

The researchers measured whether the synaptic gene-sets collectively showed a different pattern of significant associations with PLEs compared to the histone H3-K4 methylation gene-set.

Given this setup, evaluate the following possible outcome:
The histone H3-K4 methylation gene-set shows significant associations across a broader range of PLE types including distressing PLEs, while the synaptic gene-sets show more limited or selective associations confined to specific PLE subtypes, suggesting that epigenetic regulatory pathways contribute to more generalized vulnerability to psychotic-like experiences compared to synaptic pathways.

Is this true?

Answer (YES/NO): NO